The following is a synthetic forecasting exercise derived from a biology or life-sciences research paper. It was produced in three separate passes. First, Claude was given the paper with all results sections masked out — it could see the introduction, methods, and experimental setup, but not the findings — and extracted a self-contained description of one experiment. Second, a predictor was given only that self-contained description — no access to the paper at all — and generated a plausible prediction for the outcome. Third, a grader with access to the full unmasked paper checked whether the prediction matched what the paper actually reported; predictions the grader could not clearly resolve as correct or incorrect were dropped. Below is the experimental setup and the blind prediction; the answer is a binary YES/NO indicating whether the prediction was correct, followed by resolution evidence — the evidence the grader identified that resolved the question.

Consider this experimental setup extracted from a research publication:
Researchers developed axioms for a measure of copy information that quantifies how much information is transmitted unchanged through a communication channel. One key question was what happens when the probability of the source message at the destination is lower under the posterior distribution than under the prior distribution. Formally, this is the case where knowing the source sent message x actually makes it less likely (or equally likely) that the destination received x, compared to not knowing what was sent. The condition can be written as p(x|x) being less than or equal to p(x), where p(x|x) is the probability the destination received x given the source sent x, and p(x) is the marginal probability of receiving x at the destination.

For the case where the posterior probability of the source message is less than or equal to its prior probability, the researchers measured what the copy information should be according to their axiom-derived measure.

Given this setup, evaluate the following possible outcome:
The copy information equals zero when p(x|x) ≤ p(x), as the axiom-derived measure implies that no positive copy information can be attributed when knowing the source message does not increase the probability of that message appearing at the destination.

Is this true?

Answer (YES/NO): YES